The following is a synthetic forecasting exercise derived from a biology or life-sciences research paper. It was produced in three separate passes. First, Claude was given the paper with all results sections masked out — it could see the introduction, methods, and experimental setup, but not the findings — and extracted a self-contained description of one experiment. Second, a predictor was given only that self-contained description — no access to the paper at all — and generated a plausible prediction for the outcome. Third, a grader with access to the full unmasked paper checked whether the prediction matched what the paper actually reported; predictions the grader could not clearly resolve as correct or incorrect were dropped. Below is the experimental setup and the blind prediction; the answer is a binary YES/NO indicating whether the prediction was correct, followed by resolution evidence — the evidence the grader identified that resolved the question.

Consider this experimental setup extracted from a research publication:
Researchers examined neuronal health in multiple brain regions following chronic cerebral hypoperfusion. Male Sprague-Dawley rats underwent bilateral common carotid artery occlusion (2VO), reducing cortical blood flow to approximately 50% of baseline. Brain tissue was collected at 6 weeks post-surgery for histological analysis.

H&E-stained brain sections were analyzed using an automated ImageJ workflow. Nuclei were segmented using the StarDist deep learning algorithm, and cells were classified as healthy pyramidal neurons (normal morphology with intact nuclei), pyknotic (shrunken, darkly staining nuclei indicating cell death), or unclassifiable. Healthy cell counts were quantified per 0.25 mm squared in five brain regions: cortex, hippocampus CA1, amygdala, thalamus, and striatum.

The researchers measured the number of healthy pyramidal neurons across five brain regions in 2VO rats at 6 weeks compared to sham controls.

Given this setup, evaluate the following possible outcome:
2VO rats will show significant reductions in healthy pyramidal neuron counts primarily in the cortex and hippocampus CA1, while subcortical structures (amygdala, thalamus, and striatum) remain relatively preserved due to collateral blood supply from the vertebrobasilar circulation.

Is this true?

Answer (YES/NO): NO